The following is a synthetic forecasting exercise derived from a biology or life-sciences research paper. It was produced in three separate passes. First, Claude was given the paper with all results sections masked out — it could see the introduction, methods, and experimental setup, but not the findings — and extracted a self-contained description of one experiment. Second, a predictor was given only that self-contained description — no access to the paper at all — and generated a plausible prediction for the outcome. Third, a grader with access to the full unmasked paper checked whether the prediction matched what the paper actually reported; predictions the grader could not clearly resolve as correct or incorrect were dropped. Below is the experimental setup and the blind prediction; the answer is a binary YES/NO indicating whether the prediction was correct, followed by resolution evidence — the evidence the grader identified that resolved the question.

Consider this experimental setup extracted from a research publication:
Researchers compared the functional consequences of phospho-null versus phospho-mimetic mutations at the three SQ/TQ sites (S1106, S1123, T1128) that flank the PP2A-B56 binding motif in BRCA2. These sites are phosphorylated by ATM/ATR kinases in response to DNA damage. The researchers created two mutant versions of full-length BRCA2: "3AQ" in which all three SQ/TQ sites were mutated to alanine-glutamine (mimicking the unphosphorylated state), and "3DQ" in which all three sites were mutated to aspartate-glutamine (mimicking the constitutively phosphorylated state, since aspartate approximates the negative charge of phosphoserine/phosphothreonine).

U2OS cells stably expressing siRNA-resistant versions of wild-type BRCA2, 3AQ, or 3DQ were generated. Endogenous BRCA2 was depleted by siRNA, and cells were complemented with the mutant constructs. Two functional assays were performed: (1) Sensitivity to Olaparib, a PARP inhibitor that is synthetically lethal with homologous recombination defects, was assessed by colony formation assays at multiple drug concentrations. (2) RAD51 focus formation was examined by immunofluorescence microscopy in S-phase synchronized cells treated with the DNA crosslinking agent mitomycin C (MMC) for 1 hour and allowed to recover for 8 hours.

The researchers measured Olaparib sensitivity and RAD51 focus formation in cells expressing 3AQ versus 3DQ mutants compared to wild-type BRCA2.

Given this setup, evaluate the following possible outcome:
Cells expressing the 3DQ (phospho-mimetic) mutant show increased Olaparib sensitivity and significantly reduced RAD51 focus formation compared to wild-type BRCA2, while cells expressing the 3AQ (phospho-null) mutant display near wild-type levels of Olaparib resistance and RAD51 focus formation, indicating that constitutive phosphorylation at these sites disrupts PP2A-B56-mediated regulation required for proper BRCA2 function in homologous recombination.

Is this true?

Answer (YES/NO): NO